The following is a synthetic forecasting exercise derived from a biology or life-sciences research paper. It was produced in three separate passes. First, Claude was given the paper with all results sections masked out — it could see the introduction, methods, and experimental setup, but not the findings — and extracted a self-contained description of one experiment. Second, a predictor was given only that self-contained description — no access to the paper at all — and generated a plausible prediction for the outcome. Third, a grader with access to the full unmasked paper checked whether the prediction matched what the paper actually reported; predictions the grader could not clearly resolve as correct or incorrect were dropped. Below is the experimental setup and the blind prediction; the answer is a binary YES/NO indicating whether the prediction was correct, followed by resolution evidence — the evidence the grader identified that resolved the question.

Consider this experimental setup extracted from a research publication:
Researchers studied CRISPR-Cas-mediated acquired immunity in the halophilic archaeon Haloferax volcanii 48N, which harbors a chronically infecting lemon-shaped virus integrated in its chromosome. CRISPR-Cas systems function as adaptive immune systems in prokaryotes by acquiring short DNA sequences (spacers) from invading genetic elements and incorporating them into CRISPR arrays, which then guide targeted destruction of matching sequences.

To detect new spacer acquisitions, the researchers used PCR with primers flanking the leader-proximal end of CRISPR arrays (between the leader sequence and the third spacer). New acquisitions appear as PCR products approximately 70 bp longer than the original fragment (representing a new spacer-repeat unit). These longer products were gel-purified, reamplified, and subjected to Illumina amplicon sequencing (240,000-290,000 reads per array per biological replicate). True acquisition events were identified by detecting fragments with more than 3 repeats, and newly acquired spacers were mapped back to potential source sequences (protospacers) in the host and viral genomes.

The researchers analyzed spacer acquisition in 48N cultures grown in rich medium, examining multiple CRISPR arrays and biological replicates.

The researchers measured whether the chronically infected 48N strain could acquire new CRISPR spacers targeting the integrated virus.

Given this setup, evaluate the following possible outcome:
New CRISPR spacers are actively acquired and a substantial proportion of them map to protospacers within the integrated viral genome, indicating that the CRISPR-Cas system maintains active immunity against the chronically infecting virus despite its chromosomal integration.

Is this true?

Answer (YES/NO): NO